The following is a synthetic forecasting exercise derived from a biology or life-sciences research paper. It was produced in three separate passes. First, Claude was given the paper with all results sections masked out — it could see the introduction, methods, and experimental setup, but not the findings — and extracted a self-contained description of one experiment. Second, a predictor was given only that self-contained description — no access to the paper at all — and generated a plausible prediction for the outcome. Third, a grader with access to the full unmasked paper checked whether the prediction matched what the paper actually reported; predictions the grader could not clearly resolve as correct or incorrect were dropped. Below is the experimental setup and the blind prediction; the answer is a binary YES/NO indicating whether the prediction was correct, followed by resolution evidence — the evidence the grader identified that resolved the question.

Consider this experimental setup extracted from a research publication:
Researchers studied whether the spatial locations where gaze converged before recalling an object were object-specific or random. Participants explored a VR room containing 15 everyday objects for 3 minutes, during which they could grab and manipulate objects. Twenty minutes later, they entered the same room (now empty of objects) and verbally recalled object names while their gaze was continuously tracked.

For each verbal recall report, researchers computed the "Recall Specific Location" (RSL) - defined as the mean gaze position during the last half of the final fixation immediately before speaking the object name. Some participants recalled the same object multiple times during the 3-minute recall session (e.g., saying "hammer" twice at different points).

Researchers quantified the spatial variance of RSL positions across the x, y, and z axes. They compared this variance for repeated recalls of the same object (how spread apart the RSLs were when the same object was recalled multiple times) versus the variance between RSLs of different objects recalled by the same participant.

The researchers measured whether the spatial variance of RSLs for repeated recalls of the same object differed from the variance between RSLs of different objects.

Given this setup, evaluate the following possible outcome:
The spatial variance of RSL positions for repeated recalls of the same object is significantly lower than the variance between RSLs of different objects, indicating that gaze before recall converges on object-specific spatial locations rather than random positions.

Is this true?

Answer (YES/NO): YES